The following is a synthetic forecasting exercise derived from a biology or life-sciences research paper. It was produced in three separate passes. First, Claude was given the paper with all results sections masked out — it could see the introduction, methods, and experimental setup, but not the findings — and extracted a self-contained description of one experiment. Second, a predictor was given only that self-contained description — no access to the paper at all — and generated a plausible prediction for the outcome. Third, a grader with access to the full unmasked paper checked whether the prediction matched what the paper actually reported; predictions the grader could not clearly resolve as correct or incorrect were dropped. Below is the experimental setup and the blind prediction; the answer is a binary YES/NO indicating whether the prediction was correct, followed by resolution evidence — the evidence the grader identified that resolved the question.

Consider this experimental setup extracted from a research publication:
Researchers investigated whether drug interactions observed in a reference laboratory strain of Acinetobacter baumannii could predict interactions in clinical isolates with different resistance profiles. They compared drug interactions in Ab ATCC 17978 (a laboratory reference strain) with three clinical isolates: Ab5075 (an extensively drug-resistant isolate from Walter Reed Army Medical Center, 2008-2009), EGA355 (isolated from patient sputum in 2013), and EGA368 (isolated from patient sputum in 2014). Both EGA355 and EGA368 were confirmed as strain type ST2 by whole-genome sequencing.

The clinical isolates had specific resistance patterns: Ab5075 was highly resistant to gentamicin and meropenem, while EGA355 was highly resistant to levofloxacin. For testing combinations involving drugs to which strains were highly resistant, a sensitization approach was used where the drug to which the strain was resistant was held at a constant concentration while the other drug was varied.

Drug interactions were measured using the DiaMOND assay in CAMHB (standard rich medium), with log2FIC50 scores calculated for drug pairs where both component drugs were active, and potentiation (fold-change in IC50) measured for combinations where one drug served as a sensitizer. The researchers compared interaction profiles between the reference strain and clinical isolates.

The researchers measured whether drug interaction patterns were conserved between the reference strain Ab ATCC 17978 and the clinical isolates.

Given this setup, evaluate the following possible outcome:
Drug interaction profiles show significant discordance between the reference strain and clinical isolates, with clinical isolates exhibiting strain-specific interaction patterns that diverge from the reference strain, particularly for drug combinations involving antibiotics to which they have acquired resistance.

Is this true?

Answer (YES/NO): NO